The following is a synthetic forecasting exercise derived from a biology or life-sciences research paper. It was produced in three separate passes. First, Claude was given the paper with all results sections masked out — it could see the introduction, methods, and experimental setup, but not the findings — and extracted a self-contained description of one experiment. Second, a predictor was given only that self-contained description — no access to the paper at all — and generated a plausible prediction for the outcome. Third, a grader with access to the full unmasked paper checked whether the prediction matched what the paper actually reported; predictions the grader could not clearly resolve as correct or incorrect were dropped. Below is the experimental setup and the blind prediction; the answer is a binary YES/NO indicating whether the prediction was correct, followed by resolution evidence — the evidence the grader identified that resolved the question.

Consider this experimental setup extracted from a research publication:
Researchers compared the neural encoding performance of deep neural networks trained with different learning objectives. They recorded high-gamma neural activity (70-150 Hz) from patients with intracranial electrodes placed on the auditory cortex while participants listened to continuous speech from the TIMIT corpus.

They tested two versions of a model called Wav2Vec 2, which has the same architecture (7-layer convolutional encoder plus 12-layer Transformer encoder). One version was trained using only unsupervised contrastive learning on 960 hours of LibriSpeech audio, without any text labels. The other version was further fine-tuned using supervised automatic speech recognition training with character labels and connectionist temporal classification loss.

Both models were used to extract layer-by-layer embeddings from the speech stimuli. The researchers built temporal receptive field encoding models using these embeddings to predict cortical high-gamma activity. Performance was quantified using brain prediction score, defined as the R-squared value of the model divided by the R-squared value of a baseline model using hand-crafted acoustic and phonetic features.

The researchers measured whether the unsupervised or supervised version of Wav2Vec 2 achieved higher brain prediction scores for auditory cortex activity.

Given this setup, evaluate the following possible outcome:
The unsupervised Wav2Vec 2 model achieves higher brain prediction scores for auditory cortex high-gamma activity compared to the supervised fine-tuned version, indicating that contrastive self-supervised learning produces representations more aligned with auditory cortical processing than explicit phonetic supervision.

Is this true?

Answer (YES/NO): NO